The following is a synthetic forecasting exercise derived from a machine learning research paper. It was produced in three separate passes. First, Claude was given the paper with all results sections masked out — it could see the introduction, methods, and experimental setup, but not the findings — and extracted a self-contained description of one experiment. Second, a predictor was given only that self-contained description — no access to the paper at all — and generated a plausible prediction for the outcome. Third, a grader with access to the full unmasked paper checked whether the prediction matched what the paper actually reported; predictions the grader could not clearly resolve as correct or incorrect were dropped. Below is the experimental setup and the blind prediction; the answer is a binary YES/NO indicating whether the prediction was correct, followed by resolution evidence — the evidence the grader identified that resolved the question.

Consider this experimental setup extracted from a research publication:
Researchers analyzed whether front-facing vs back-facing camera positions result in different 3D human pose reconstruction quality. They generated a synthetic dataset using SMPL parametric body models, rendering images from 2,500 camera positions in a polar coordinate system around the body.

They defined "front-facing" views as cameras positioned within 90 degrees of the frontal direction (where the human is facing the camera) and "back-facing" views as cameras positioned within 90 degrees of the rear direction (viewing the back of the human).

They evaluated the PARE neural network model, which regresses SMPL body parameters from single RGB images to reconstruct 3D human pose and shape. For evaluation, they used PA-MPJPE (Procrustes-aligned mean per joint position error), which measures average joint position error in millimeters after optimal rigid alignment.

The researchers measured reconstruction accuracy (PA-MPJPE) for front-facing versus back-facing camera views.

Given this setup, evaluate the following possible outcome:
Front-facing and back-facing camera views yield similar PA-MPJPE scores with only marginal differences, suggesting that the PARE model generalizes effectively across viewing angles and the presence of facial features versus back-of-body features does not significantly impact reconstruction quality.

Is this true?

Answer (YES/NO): NO